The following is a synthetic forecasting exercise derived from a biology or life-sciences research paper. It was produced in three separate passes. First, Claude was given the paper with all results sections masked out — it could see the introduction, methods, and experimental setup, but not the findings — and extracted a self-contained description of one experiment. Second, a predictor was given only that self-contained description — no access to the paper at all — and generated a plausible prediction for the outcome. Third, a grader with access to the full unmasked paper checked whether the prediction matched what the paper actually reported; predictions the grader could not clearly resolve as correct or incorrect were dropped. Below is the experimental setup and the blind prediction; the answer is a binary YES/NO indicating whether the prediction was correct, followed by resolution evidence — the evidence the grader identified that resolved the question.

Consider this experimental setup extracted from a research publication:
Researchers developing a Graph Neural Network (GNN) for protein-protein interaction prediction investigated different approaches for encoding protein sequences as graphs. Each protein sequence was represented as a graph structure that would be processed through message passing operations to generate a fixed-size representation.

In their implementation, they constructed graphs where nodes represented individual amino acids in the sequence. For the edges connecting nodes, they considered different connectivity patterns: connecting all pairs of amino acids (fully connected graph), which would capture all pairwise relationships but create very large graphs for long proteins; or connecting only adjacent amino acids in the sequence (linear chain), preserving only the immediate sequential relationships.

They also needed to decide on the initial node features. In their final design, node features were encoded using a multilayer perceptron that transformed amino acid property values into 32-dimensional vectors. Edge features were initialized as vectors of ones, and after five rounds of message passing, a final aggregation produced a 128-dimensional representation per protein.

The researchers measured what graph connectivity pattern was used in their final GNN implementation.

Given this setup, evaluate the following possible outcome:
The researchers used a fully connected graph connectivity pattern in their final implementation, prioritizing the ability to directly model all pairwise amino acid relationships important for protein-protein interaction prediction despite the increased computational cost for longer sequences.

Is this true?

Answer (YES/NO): NO